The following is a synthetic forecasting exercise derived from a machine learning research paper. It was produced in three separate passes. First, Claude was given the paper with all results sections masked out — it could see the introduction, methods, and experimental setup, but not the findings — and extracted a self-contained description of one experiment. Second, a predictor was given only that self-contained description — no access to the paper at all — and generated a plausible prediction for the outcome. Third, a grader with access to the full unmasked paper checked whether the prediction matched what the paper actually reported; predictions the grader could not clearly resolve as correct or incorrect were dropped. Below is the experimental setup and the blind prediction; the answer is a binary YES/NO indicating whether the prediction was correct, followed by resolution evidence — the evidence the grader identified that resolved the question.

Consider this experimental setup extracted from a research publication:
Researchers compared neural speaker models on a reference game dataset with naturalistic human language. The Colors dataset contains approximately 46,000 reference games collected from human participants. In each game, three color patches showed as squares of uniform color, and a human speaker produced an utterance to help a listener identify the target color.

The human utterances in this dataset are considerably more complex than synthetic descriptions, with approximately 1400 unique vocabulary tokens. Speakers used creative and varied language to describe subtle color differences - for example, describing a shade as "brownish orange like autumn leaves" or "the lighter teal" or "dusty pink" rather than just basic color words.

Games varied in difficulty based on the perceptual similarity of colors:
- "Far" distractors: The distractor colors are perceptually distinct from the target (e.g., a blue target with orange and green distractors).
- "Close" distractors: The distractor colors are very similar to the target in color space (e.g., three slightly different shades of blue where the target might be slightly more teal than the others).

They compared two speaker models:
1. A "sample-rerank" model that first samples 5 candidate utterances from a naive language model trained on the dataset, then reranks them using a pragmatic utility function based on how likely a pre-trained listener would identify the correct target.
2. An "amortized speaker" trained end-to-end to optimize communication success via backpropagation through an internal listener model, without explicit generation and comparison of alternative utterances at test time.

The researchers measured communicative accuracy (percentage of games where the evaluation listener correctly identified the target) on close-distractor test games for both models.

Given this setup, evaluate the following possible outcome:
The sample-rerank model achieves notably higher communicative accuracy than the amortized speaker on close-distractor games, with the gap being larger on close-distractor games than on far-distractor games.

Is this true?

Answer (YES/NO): NO